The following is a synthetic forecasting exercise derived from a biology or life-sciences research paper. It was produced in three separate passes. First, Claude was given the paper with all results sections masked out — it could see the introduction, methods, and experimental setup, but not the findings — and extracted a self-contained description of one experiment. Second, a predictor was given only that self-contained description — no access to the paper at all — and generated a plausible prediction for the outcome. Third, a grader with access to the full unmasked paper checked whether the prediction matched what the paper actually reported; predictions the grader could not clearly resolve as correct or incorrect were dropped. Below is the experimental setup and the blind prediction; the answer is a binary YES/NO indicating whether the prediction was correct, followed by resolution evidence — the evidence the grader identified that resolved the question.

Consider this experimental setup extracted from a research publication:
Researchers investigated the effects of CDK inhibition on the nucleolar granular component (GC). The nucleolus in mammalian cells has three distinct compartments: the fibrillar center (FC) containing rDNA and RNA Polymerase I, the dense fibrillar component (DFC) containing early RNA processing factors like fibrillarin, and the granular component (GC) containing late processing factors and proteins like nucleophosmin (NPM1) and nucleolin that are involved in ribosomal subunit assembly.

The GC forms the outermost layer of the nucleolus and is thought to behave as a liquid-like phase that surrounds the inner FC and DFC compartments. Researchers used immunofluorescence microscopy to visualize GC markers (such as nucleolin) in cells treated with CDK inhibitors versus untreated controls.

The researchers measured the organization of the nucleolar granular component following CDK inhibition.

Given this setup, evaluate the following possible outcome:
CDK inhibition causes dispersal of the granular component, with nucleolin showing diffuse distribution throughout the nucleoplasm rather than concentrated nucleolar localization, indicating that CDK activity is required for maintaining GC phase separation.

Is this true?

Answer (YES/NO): YES